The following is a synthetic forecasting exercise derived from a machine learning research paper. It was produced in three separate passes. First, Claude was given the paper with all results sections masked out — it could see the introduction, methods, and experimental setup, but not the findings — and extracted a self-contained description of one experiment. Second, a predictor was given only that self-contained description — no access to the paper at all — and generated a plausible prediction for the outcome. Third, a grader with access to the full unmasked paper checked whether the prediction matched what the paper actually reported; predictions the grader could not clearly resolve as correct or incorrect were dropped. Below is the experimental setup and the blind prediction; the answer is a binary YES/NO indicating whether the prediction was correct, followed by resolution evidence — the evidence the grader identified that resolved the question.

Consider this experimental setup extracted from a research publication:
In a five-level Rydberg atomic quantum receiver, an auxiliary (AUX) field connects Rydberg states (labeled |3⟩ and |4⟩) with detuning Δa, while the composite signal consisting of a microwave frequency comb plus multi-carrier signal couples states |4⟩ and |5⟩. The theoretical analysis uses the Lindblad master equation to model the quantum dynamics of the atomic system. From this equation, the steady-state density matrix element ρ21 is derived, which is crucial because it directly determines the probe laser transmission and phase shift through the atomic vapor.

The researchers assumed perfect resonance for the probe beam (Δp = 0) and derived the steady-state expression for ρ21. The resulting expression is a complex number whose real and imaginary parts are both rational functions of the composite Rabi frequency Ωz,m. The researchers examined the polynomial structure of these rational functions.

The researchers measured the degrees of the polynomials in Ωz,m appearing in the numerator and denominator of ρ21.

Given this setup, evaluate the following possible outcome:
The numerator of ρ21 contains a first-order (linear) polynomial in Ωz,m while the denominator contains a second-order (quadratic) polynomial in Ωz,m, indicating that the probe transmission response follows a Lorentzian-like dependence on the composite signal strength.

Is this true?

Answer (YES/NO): NO